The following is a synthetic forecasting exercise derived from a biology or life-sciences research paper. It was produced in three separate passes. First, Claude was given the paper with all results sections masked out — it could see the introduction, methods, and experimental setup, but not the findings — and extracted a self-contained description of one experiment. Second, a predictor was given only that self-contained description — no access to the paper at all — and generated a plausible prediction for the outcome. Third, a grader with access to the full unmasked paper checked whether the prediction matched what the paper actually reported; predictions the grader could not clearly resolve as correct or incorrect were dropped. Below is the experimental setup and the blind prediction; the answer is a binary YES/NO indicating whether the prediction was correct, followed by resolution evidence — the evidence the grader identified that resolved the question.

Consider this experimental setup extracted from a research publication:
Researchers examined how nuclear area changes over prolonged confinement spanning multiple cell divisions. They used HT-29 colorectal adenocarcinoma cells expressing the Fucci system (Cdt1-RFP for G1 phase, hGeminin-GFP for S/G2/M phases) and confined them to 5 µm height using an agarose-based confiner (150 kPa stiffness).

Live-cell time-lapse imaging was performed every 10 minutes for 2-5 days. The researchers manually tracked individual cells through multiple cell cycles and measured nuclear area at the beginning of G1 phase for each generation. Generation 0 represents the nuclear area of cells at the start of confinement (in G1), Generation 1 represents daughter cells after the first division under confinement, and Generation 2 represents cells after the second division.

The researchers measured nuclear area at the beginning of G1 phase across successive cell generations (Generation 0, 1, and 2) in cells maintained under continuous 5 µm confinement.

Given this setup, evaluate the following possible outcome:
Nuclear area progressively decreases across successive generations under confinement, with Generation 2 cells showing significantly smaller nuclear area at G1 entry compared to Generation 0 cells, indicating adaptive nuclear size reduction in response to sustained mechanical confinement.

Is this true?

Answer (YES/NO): NO